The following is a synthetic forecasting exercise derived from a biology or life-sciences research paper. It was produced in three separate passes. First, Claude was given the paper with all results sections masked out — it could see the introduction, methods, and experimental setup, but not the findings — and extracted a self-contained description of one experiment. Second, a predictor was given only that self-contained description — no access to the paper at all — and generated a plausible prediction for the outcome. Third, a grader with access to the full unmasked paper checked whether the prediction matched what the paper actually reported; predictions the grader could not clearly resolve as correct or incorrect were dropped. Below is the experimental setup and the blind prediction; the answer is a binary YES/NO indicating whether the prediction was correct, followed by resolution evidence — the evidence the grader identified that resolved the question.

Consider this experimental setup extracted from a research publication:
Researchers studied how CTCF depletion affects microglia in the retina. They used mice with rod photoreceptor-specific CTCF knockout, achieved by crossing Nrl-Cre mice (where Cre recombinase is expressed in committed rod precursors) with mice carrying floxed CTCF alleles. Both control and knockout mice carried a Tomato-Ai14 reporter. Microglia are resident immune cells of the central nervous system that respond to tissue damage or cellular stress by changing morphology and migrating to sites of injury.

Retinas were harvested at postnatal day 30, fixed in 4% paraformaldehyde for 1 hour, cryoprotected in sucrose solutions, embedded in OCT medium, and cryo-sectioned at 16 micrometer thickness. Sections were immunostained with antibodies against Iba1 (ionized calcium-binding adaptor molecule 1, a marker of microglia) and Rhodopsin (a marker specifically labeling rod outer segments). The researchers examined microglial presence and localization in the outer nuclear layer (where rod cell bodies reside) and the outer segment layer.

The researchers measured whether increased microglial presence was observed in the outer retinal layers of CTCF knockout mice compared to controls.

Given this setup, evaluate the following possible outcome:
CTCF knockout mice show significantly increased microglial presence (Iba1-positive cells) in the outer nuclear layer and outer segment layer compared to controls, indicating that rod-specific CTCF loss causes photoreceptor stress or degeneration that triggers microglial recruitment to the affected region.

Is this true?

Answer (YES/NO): NO